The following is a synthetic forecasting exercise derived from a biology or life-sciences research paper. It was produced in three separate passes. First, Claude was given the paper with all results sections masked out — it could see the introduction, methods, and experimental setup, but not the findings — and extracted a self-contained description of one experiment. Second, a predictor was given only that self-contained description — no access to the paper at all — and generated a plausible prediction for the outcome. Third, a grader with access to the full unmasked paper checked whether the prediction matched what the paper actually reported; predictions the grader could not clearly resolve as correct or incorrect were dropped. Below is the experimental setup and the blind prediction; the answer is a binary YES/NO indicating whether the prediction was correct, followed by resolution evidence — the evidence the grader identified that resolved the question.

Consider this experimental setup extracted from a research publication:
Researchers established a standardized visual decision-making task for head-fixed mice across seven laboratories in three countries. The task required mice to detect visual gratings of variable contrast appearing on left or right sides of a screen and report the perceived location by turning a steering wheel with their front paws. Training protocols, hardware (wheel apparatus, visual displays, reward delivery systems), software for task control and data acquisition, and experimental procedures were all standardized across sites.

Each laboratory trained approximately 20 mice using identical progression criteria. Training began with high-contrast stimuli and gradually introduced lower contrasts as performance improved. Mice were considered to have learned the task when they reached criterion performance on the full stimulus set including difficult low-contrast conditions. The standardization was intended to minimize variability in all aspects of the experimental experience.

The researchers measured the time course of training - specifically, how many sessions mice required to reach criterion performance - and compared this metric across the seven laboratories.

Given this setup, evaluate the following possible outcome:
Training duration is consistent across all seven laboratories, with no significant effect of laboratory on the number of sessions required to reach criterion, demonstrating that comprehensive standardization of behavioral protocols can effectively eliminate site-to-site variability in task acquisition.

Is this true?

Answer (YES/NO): NO